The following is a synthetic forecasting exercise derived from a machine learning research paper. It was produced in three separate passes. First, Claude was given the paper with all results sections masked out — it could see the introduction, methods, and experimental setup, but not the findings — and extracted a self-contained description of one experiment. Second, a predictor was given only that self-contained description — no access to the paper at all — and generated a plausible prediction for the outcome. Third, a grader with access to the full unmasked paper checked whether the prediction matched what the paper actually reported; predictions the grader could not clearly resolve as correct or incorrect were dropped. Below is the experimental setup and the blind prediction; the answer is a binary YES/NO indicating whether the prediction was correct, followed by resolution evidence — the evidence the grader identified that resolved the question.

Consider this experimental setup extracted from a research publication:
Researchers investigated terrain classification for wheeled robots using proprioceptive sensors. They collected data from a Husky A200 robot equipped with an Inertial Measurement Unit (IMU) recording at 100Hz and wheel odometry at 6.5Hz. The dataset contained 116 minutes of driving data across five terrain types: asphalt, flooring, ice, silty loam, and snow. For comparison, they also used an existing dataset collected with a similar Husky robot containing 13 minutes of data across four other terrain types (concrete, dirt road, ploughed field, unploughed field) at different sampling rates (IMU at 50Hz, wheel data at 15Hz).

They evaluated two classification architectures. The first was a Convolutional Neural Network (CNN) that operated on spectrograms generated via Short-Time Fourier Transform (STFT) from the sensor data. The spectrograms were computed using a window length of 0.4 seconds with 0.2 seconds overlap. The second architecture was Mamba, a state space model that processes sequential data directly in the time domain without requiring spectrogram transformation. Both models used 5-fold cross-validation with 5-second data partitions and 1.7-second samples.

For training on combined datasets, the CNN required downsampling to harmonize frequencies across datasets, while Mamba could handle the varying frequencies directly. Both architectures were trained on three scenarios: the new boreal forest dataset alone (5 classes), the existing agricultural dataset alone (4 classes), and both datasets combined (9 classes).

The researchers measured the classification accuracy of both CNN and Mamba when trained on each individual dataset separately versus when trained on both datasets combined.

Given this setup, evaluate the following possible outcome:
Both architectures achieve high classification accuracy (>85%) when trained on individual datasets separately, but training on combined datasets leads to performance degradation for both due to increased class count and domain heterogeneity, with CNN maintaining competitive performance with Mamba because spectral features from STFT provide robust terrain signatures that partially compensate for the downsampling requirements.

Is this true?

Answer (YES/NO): NO